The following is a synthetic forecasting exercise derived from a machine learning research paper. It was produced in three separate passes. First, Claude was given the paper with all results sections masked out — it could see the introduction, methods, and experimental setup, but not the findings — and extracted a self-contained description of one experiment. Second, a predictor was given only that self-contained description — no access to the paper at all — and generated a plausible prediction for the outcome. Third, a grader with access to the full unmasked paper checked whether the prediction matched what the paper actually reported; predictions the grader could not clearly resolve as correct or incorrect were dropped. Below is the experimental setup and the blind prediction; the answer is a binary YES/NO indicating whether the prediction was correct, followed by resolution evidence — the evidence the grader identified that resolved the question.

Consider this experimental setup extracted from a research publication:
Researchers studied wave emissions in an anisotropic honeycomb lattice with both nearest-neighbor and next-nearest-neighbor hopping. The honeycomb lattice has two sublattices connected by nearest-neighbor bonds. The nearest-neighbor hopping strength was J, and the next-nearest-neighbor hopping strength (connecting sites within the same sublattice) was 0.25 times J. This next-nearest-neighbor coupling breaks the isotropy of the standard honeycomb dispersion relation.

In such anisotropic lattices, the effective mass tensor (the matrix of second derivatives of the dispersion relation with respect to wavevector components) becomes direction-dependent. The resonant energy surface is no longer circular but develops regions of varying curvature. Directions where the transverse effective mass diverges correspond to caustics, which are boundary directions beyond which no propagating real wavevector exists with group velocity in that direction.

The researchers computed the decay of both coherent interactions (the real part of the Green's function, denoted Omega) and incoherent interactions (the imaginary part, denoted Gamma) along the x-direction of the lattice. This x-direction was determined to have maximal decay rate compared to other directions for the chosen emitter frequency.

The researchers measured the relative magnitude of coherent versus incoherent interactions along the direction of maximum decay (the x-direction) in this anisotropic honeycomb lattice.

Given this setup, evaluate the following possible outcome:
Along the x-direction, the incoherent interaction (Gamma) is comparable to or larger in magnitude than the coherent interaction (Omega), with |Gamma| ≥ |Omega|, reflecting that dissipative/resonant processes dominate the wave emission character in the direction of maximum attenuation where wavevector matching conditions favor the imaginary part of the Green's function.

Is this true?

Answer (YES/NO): YES